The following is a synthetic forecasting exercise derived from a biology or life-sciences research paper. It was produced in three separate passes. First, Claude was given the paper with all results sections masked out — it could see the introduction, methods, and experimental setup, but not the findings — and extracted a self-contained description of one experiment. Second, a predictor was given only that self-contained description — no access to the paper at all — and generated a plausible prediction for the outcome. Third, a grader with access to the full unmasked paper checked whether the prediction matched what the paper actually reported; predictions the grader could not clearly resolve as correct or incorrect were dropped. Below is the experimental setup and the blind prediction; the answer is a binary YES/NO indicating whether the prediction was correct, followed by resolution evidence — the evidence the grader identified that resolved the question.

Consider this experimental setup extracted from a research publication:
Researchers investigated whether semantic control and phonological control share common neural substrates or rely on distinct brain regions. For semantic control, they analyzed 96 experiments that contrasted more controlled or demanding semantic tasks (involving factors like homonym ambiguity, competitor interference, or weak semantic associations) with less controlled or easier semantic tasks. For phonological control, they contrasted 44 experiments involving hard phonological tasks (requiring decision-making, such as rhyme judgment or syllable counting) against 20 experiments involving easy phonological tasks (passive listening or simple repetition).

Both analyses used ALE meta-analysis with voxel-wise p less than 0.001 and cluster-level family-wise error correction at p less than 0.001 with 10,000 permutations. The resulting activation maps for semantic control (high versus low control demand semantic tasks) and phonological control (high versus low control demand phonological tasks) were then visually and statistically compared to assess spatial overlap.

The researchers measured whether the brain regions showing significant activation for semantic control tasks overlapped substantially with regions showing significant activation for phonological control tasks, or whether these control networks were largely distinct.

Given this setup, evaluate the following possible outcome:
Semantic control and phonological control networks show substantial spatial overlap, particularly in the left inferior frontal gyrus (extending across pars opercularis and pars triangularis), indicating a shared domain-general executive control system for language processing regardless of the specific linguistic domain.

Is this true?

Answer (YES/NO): NO